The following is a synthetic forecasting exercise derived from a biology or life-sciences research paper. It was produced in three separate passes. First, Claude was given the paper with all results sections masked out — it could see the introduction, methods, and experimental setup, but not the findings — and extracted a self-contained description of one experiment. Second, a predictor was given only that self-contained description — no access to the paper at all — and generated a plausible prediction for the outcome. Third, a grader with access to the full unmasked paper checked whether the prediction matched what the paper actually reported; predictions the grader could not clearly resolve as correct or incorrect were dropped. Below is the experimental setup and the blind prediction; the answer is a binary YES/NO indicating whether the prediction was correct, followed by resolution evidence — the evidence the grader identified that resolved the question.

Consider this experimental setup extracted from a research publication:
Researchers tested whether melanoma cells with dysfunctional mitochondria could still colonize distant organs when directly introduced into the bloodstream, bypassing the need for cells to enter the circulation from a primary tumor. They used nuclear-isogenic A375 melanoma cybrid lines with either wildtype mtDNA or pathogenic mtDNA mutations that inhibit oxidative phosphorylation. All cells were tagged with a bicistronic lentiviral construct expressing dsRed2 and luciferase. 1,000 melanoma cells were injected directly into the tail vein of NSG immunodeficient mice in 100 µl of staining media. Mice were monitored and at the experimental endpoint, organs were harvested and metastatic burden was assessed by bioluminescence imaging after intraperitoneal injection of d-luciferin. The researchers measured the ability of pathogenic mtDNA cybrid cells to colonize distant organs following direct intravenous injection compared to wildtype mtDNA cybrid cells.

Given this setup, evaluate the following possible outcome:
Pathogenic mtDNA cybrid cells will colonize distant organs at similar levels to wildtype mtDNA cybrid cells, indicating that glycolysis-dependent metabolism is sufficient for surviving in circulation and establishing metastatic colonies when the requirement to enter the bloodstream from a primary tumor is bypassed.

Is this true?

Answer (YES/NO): YES